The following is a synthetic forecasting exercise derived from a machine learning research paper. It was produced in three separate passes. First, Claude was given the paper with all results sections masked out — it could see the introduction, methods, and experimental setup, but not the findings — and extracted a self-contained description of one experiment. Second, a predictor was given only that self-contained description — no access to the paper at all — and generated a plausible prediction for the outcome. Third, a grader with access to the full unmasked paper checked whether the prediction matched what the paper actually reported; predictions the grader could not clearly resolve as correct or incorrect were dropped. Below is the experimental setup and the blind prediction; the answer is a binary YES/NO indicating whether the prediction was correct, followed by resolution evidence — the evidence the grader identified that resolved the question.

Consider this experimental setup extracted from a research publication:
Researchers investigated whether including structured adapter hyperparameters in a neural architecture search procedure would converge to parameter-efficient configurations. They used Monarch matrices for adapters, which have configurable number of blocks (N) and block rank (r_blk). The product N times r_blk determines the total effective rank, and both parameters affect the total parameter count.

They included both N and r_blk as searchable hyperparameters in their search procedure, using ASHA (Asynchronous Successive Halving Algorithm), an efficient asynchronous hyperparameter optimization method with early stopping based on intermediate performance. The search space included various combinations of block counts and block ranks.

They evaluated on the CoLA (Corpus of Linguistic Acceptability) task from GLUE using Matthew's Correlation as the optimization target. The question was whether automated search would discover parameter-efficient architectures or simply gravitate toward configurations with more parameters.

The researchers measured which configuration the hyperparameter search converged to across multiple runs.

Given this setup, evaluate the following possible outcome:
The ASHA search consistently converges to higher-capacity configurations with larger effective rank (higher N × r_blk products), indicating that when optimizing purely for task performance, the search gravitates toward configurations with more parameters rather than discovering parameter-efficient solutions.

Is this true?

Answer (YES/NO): YES